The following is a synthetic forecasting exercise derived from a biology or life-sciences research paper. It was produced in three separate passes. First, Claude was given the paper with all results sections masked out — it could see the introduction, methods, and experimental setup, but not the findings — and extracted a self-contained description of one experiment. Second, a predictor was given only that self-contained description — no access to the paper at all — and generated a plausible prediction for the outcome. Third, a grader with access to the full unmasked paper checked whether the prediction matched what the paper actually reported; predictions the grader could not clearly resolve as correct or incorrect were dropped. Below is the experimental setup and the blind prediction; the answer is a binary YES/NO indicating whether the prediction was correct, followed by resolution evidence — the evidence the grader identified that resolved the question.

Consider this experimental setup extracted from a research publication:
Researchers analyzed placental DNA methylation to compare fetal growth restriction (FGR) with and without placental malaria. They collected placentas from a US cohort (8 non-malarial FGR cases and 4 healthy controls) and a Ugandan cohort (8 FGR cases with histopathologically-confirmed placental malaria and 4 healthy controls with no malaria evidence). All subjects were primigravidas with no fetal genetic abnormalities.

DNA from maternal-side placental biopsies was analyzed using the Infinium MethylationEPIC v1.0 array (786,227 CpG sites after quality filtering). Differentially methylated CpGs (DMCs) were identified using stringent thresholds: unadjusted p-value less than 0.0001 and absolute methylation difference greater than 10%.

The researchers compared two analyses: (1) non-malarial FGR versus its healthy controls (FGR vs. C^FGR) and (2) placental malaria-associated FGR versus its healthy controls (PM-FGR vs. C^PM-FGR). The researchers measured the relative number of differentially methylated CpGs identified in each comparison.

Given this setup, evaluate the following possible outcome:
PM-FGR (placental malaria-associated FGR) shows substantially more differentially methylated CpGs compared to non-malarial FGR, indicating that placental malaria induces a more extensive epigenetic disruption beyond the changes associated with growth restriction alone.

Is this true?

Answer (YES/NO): YES